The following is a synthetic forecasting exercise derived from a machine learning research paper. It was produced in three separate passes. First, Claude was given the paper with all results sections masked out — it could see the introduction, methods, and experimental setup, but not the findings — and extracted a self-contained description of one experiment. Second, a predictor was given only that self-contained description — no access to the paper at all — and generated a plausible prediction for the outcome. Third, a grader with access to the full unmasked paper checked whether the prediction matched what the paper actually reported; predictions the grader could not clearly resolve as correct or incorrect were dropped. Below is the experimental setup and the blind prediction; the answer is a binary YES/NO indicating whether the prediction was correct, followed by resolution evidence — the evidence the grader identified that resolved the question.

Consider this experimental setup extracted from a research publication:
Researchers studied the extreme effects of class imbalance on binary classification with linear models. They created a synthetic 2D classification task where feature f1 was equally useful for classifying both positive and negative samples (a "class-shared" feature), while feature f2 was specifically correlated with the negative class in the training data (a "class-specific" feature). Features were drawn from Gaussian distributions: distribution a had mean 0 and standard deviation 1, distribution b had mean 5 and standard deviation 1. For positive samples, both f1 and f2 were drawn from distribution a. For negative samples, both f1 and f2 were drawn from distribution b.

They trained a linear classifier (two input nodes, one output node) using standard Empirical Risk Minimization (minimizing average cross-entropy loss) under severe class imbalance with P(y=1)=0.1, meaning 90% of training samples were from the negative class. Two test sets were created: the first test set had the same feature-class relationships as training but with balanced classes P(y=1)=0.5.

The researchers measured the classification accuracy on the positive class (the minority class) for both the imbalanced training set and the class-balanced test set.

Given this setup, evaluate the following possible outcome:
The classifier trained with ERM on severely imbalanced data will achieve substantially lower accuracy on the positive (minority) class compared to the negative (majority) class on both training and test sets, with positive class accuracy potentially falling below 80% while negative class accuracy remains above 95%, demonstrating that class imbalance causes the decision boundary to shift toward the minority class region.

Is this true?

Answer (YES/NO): YES